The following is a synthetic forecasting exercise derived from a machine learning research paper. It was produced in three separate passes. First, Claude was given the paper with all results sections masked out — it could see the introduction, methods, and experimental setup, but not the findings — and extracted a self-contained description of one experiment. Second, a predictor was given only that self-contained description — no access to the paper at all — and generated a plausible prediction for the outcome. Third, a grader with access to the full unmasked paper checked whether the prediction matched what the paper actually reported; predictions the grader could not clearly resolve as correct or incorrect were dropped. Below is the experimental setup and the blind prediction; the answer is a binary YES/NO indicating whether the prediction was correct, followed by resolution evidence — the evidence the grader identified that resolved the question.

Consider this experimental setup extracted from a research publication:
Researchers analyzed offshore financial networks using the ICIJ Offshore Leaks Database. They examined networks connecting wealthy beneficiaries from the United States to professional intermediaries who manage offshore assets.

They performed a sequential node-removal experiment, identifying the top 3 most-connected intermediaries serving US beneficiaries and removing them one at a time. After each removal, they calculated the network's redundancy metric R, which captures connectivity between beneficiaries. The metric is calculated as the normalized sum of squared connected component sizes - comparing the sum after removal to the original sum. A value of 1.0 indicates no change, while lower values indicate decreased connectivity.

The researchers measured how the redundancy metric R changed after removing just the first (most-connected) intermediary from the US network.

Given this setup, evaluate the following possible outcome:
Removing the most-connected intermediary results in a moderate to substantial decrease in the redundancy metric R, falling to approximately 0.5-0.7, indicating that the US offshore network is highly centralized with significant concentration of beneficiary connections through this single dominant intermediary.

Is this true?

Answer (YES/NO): NO